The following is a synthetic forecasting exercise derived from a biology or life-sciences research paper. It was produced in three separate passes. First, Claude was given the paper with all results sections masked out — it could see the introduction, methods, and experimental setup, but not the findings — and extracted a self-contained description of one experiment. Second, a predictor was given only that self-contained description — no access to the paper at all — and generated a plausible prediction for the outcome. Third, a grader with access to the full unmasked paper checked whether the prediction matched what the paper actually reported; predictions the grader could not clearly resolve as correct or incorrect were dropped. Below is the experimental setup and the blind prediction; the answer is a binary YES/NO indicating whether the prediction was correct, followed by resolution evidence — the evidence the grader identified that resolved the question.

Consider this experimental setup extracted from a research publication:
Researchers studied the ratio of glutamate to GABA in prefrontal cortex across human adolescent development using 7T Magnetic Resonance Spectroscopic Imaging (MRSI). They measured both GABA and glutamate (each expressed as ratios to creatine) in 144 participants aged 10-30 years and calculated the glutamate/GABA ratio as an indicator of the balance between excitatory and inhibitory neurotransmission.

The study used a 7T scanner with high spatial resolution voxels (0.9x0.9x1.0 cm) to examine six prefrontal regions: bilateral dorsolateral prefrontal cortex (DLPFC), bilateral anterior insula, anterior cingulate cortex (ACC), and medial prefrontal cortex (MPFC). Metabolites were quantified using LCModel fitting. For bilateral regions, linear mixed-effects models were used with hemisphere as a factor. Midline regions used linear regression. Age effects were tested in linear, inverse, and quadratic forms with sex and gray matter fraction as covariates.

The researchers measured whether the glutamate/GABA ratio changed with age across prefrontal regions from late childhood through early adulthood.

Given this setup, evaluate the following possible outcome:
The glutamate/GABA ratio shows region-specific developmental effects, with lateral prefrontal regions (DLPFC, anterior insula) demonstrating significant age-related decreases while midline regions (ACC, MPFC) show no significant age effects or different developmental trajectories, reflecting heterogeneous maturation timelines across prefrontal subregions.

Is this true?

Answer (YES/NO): NO